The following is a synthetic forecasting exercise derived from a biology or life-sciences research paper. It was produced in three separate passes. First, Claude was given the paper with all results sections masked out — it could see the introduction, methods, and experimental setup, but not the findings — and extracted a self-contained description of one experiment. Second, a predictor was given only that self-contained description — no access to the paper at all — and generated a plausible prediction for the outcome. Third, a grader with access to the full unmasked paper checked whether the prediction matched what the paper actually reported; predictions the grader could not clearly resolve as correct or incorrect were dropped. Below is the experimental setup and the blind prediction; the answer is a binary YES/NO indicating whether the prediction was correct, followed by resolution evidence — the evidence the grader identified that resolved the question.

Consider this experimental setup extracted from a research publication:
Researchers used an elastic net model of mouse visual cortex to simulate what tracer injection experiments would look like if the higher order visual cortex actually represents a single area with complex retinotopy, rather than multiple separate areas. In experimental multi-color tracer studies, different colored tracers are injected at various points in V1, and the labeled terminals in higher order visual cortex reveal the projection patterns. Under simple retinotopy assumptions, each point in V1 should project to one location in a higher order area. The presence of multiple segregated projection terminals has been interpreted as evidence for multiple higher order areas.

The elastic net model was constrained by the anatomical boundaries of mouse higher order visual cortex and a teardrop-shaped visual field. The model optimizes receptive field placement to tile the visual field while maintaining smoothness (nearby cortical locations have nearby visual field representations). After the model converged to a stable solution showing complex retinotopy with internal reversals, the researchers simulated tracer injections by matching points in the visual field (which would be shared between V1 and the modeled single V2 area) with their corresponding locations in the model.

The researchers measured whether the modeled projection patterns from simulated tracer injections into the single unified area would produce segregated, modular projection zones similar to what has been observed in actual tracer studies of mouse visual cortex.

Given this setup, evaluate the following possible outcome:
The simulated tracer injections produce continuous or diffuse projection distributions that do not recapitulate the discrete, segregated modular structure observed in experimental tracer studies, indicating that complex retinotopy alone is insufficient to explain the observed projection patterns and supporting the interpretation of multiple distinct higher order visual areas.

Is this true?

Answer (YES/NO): NO